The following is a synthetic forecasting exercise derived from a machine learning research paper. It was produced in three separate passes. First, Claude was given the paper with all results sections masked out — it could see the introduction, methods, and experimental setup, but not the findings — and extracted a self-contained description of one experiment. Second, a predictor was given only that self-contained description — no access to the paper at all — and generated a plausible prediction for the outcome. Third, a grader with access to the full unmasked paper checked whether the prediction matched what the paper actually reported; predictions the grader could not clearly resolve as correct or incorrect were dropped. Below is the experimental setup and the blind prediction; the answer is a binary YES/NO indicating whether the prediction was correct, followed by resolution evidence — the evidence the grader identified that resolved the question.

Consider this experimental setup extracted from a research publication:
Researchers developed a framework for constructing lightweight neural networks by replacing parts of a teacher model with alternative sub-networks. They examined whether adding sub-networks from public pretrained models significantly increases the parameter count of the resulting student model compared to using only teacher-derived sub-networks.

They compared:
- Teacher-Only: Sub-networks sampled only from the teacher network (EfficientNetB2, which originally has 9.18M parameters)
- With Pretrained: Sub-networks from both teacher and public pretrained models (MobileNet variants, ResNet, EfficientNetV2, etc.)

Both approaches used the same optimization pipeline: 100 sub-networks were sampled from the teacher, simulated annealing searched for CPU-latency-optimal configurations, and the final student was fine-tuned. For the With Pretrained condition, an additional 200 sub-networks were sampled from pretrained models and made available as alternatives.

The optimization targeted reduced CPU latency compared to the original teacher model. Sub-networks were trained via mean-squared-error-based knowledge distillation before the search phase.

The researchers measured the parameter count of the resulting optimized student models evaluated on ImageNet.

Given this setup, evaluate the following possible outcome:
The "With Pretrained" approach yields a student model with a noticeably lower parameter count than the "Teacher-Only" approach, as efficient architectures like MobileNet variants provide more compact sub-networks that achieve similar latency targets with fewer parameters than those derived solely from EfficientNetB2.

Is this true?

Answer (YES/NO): NO